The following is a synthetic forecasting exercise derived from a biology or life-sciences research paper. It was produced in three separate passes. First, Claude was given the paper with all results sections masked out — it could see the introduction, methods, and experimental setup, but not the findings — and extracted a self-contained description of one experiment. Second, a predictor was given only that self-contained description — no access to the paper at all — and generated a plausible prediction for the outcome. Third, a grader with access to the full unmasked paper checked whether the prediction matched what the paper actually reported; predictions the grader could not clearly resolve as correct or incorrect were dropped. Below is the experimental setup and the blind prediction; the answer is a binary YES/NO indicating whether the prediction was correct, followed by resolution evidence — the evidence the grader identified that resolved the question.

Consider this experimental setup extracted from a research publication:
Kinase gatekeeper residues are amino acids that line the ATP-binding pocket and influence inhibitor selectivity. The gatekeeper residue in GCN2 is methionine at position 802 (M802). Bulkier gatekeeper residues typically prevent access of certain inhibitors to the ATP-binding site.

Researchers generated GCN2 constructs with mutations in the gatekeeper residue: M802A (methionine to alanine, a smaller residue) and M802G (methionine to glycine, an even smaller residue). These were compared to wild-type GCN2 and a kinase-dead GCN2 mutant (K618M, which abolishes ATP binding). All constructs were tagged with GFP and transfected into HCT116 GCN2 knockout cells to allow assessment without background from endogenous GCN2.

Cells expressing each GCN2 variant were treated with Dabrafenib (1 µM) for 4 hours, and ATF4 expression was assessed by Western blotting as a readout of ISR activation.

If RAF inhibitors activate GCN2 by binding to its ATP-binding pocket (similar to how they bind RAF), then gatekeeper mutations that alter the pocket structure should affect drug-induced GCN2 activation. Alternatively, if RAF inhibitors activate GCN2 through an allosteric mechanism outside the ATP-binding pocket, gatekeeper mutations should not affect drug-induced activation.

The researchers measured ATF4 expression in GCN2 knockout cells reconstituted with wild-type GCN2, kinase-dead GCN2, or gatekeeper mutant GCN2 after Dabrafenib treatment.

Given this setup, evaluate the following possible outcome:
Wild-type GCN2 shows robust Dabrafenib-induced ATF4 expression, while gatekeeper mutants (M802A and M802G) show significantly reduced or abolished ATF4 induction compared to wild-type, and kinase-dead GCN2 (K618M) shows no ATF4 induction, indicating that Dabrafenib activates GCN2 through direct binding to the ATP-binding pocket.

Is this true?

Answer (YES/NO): YES